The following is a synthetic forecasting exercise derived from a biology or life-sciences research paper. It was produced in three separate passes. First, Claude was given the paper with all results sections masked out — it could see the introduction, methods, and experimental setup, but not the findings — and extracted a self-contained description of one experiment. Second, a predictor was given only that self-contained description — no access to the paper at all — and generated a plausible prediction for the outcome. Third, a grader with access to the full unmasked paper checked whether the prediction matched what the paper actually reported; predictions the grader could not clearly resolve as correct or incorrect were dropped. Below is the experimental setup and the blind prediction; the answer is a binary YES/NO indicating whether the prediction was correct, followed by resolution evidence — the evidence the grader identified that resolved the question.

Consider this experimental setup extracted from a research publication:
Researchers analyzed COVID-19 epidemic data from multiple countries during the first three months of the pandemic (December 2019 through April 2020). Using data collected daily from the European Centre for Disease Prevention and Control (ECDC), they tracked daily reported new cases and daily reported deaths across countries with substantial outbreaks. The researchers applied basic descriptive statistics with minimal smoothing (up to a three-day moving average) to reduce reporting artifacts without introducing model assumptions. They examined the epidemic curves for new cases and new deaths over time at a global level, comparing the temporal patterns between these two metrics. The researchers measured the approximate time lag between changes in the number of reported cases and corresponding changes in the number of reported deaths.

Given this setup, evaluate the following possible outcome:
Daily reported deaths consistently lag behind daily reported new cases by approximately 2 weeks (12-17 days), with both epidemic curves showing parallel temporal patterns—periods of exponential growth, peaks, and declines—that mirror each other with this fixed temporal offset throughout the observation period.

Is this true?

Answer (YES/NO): NO